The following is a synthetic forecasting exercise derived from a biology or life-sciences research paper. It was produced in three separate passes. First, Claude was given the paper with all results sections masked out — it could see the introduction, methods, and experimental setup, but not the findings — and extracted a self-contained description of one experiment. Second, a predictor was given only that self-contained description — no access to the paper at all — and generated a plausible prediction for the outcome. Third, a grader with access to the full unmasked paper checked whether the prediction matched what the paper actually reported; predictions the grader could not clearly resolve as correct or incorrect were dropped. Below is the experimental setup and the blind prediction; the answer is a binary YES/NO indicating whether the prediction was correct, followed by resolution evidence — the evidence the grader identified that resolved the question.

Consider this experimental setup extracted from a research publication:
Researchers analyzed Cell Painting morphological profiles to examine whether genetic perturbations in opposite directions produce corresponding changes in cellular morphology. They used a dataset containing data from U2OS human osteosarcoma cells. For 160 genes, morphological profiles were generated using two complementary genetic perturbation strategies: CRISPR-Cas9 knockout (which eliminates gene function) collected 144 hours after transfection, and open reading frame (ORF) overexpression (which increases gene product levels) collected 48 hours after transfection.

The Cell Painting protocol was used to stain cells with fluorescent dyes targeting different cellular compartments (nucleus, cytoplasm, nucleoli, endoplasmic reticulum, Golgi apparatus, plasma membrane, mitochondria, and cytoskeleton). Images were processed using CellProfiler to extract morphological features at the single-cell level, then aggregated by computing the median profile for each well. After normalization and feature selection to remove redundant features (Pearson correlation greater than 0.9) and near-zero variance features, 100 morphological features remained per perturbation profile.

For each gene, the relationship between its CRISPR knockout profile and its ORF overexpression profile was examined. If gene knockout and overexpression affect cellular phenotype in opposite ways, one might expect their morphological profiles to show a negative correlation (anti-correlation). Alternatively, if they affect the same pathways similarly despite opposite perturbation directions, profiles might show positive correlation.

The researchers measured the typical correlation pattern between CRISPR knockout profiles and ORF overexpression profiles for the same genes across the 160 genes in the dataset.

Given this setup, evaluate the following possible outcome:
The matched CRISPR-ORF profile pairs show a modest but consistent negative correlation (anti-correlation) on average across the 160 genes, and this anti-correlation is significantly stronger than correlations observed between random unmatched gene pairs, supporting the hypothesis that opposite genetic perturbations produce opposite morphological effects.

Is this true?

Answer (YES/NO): NO